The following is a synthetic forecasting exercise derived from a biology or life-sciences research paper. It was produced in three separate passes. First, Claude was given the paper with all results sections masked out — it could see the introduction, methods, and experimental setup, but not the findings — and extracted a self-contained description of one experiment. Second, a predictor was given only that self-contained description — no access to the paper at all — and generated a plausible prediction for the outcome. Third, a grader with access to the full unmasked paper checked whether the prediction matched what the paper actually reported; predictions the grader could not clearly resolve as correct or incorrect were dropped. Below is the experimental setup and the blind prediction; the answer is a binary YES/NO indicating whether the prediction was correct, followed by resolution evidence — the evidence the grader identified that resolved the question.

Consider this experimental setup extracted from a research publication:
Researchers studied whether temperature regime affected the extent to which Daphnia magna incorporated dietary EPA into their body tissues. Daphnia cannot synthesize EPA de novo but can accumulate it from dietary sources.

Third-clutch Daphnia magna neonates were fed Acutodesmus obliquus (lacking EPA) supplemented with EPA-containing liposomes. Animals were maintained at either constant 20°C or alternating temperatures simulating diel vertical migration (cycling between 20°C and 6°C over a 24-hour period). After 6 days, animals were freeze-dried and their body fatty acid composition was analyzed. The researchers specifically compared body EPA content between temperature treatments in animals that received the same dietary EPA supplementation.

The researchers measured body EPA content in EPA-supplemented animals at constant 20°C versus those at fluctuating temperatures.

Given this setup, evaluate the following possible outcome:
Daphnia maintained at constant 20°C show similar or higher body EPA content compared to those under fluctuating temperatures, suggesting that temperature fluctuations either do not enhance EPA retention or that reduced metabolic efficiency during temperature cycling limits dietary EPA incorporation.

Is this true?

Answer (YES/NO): NO